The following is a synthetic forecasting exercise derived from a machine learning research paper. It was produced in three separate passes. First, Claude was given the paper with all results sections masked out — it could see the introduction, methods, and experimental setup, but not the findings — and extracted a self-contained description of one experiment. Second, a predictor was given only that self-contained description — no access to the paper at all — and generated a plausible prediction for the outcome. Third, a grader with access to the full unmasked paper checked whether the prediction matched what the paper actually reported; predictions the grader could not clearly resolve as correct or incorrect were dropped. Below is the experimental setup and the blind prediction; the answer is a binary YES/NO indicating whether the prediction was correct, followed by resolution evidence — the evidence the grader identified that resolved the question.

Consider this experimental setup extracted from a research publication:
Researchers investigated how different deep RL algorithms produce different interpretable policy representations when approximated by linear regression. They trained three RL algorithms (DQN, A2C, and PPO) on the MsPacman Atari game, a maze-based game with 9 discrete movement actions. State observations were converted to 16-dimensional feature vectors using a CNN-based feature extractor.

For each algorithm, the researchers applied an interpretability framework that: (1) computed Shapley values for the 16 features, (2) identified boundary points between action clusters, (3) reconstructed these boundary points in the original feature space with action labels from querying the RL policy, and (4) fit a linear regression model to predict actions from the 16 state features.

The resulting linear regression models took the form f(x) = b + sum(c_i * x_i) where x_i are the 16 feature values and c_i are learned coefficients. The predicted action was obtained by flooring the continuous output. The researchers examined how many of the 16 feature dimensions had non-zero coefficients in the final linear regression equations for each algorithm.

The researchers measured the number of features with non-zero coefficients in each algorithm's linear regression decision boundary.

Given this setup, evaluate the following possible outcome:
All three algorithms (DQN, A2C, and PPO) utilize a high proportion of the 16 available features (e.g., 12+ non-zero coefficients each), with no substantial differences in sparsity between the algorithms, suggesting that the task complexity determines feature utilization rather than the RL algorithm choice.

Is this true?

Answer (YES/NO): NO